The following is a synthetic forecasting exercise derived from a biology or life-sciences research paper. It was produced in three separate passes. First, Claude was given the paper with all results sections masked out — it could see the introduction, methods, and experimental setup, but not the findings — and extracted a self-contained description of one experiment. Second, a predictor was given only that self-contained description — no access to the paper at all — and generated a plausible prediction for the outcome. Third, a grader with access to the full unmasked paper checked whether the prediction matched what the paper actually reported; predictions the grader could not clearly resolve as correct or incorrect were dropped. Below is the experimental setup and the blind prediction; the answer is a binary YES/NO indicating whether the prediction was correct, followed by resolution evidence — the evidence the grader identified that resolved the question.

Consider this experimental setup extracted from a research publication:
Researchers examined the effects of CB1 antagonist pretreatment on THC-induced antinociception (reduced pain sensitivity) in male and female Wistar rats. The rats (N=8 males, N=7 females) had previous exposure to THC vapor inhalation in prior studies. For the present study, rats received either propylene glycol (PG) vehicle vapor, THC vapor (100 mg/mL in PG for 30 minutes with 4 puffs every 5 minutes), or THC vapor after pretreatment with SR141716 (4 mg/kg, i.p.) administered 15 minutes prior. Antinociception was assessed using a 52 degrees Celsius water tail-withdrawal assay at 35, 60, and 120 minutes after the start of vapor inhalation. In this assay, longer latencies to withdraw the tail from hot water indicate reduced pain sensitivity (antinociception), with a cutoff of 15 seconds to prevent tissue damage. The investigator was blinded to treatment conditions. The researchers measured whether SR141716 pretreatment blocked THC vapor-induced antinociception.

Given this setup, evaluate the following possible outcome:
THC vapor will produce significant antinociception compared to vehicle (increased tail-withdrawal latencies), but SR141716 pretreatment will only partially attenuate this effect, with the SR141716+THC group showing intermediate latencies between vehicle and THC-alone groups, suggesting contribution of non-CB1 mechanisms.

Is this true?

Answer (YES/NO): NO